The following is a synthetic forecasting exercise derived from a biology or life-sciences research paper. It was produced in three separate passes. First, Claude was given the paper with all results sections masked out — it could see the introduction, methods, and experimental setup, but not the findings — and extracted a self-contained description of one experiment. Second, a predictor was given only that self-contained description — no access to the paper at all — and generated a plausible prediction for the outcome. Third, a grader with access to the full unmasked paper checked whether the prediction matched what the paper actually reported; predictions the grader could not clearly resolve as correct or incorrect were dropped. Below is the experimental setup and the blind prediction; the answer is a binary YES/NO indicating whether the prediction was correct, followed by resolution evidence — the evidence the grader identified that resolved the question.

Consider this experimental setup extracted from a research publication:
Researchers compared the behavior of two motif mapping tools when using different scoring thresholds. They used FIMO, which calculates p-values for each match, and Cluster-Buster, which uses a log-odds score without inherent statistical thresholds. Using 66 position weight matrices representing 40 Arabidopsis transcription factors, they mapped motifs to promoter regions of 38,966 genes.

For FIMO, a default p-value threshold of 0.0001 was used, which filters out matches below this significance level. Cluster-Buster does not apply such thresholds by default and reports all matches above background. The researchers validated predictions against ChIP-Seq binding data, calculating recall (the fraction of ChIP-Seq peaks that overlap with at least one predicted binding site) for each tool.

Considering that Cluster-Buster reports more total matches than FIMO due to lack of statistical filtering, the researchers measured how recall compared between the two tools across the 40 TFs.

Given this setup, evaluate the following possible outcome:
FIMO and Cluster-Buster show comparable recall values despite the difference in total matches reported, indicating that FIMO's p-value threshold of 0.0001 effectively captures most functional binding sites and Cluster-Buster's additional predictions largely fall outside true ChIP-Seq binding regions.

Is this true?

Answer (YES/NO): NO